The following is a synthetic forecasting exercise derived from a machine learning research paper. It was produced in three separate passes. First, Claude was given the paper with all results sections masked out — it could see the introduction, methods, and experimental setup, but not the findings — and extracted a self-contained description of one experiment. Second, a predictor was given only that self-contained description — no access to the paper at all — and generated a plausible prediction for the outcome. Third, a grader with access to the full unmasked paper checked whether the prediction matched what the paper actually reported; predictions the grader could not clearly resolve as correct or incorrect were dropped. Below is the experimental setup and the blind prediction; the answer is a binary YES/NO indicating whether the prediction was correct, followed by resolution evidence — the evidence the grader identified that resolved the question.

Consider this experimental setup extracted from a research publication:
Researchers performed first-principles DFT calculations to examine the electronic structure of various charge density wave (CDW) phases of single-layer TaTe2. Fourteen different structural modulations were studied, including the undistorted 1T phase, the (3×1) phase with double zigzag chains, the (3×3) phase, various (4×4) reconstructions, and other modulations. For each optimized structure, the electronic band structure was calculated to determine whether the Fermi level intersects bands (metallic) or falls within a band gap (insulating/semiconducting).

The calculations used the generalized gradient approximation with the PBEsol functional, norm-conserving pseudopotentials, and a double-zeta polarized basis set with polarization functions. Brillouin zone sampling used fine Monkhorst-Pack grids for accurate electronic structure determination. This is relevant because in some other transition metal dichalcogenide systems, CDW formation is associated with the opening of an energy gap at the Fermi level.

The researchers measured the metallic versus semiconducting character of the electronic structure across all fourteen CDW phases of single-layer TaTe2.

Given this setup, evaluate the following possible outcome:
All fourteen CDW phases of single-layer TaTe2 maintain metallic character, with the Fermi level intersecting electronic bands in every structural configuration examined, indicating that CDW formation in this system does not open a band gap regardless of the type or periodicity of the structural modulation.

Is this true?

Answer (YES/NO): YES